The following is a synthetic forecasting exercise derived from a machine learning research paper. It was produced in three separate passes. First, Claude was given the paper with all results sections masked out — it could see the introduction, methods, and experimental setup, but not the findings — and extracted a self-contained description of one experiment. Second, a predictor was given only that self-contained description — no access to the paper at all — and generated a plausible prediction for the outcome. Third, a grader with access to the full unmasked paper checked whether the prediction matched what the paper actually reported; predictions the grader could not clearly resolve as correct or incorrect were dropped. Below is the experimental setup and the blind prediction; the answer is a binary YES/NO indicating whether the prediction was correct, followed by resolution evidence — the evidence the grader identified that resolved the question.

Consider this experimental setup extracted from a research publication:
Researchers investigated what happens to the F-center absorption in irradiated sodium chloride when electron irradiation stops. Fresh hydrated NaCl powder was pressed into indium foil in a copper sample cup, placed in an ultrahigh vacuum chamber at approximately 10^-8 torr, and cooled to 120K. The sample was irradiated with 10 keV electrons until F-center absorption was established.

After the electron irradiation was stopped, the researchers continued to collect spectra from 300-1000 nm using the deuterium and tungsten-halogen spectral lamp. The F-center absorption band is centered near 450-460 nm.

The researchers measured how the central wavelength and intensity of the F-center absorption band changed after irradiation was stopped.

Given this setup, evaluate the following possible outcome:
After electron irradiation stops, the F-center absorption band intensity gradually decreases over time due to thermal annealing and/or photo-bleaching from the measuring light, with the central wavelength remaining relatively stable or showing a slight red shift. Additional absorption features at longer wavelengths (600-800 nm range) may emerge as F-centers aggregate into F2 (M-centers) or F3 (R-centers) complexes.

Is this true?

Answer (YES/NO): NO